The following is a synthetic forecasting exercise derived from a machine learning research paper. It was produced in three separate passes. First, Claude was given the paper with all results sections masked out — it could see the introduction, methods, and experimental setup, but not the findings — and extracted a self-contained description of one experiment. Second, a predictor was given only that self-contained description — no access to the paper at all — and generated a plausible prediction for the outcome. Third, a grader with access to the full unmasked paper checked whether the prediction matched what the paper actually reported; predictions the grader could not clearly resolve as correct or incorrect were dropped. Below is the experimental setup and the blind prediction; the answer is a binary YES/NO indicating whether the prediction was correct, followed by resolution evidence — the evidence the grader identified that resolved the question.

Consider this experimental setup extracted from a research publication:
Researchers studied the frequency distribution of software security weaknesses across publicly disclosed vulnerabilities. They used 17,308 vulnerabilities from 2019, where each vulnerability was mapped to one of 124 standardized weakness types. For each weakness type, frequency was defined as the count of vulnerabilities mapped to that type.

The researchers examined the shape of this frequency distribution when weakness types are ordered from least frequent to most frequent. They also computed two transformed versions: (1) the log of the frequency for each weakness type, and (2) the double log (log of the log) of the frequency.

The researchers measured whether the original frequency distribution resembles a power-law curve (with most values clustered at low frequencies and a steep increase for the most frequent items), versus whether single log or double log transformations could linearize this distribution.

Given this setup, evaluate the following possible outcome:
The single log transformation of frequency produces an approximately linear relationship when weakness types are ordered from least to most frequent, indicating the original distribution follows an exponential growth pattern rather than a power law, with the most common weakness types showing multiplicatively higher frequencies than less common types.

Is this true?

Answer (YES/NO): NO